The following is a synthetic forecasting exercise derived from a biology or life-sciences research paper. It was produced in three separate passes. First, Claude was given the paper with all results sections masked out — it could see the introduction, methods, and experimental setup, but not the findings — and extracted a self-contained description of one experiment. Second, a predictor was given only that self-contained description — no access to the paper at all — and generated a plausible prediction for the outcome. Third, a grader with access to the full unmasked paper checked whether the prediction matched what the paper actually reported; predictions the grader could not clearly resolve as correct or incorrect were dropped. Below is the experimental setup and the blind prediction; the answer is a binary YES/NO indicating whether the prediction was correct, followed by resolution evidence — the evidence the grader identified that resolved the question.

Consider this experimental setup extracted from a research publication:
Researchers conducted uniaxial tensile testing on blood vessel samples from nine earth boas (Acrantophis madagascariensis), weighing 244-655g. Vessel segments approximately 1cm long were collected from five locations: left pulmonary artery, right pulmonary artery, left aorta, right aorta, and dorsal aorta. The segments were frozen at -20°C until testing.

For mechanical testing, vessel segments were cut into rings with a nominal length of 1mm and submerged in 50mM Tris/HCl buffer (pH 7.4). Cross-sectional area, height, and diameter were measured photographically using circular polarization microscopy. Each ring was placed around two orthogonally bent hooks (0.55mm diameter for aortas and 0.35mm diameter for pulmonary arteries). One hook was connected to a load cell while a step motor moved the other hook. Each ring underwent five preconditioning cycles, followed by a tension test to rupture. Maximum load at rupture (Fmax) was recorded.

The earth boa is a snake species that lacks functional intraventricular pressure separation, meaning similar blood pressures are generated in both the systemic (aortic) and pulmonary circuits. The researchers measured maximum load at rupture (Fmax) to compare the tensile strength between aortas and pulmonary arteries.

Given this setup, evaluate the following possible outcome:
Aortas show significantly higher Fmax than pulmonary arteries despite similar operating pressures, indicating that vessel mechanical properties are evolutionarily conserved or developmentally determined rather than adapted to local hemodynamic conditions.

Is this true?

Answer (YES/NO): YES